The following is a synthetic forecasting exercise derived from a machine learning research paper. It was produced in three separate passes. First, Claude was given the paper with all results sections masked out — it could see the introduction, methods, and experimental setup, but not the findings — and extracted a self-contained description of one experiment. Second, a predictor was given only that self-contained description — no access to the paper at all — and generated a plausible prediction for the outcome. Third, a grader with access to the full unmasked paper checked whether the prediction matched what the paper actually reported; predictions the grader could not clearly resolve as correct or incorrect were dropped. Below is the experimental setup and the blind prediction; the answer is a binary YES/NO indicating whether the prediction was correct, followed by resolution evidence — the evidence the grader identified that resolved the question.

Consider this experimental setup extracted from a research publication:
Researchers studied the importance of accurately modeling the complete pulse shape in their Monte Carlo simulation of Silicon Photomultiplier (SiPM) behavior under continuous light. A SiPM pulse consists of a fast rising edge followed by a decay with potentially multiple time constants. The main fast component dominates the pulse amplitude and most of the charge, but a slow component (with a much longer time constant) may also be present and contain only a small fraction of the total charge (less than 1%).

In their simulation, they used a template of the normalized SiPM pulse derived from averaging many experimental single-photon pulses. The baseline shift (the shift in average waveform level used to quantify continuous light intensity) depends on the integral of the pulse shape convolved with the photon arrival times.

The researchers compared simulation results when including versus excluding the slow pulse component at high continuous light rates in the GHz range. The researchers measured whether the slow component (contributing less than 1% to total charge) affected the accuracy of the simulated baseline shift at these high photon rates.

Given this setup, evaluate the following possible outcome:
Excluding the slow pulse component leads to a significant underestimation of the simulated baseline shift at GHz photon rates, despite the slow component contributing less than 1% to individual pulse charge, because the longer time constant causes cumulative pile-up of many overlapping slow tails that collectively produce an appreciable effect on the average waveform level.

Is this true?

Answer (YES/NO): YES